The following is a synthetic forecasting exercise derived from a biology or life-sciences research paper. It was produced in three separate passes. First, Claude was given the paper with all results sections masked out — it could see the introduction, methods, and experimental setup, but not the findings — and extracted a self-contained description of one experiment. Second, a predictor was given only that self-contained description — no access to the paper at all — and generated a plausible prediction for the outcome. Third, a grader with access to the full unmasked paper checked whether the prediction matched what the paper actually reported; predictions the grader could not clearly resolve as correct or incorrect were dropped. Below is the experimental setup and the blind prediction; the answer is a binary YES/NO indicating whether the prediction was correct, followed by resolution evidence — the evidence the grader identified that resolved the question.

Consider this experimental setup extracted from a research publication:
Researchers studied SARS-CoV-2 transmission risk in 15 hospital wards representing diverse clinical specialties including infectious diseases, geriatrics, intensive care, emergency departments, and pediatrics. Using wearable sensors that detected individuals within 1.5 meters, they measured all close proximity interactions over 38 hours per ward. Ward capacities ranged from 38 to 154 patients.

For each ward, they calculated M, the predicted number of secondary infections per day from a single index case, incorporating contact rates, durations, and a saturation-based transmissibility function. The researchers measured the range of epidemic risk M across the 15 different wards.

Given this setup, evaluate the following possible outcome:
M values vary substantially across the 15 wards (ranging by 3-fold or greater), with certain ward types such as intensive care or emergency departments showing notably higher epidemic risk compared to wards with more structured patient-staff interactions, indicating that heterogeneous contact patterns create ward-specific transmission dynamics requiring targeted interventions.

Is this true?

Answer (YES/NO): NO